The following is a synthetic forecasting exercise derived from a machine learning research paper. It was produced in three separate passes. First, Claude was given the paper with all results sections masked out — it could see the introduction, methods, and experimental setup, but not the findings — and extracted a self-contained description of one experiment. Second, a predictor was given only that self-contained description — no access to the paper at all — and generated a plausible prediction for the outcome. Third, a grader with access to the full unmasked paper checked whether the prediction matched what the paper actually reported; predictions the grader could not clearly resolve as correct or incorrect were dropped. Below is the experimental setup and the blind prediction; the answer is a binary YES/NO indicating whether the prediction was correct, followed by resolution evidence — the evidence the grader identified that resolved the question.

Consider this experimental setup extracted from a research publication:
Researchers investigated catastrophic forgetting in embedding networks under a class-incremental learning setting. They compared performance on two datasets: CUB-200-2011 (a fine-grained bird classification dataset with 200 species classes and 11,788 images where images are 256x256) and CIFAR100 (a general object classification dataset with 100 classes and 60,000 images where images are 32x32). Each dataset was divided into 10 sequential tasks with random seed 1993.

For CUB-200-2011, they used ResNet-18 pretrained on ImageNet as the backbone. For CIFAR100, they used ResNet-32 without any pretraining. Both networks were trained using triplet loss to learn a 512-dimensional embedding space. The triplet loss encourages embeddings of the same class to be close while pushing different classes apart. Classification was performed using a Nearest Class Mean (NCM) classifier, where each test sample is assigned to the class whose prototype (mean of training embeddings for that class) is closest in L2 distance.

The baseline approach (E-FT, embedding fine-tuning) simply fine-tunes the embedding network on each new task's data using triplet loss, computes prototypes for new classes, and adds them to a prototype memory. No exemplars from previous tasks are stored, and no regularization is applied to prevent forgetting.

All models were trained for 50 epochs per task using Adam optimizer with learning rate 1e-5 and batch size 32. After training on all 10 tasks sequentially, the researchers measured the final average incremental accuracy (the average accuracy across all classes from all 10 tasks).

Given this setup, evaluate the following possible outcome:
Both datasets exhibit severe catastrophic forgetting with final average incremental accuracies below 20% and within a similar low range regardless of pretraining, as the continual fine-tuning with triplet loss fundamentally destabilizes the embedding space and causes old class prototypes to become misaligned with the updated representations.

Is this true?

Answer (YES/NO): NO